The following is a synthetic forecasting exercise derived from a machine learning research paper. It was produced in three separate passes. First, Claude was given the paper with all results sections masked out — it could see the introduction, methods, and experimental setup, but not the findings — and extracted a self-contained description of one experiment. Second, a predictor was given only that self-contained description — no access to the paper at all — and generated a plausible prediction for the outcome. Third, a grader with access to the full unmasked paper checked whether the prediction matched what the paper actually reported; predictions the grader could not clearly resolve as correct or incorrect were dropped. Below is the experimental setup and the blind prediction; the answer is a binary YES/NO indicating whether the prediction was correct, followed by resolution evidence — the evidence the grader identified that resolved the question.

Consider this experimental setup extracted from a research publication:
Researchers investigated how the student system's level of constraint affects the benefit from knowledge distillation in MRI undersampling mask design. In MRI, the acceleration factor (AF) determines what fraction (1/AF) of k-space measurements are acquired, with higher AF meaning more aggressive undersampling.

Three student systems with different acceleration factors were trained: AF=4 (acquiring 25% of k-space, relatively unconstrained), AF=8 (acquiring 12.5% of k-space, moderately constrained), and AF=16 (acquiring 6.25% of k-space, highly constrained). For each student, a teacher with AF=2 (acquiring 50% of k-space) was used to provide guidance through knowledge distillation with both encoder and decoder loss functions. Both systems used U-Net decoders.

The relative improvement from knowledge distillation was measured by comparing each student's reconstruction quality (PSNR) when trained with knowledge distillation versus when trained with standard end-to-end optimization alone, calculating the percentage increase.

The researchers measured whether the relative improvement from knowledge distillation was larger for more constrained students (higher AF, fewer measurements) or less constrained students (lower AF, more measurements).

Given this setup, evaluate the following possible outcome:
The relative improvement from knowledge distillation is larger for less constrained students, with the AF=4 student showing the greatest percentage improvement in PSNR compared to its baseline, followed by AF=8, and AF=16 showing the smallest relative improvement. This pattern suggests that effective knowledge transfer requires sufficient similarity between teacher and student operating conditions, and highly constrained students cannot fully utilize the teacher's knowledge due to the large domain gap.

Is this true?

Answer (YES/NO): YES